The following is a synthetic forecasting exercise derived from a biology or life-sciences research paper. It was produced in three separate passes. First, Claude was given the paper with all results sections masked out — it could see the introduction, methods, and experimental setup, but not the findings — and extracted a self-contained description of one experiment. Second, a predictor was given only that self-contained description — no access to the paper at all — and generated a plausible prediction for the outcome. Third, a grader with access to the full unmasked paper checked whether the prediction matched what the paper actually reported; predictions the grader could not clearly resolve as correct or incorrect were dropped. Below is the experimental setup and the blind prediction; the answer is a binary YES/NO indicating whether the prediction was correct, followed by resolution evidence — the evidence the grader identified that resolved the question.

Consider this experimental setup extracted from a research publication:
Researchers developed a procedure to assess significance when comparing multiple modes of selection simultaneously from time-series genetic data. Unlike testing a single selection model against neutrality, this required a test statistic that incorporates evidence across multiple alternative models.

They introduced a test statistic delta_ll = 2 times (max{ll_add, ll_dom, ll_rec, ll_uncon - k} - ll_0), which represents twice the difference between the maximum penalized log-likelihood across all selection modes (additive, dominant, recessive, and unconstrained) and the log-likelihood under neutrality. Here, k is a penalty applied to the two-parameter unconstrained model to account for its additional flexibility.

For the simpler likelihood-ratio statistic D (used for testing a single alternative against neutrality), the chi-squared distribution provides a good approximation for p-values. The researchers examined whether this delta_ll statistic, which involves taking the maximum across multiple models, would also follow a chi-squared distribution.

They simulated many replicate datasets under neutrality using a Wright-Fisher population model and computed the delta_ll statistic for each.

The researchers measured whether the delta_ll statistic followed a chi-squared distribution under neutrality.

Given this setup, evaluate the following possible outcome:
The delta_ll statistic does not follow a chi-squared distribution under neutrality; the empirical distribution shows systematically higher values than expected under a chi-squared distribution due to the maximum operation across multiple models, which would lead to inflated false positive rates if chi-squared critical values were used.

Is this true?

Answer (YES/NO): YES